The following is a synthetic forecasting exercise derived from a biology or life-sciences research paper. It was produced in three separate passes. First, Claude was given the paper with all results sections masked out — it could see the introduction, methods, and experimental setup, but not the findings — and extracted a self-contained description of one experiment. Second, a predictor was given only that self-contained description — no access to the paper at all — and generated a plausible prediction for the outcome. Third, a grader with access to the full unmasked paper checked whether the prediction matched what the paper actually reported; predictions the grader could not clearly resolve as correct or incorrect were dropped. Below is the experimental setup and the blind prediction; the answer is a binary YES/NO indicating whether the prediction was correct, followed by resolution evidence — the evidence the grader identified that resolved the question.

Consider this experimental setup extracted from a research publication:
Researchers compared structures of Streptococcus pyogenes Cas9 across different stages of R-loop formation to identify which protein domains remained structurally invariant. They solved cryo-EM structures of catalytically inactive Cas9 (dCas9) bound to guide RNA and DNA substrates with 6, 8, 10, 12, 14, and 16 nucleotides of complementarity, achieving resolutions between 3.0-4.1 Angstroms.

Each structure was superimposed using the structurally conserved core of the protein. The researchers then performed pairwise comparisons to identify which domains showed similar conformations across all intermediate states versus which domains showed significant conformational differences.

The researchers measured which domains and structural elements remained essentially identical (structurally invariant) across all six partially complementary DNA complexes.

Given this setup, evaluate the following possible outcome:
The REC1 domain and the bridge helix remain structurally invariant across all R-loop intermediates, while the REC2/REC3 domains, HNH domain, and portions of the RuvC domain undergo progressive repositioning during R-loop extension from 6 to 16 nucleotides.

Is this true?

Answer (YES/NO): NO